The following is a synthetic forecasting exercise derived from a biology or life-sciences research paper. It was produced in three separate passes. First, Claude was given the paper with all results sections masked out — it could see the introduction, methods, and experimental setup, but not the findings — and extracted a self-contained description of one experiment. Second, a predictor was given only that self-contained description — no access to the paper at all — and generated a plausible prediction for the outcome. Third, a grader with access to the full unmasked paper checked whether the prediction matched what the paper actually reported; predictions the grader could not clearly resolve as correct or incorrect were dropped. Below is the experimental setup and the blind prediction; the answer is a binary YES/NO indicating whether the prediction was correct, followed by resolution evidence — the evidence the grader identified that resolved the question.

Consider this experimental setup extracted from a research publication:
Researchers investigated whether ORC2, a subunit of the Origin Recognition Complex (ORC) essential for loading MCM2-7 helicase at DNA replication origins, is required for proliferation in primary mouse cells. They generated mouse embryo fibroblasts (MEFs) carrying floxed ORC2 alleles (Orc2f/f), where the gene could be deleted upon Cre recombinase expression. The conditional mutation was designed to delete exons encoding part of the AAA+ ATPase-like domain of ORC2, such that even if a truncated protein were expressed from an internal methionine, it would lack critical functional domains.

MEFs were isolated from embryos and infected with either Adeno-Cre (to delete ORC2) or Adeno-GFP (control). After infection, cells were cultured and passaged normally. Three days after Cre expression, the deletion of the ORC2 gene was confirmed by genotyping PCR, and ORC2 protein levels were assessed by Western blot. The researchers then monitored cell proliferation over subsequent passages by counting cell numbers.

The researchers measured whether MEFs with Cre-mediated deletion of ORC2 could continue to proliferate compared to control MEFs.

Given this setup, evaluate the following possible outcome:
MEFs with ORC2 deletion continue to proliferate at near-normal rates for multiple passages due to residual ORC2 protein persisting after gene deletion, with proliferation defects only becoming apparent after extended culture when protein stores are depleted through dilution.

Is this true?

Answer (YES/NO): NO